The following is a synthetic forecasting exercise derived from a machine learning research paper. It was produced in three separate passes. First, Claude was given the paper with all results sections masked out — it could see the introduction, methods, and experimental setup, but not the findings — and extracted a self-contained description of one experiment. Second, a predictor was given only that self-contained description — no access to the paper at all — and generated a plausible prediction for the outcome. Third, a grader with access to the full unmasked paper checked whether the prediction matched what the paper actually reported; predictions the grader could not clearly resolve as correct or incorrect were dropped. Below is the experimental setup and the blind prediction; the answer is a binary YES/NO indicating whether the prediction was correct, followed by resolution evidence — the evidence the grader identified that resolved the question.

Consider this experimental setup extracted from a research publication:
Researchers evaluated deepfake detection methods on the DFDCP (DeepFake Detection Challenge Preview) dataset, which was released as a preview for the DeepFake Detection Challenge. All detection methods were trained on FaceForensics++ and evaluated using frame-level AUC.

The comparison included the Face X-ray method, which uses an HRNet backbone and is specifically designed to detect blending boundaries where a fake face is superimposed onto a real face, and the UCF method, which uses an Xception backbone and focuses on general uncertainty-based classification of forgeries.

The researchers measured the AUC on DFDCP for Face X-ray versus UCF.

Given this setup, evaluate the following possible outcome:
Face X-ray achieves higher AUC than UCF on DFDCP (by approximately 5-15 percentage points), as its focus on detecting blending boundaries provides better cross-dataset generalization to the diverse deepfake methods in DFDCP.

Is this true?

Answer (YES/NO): NO